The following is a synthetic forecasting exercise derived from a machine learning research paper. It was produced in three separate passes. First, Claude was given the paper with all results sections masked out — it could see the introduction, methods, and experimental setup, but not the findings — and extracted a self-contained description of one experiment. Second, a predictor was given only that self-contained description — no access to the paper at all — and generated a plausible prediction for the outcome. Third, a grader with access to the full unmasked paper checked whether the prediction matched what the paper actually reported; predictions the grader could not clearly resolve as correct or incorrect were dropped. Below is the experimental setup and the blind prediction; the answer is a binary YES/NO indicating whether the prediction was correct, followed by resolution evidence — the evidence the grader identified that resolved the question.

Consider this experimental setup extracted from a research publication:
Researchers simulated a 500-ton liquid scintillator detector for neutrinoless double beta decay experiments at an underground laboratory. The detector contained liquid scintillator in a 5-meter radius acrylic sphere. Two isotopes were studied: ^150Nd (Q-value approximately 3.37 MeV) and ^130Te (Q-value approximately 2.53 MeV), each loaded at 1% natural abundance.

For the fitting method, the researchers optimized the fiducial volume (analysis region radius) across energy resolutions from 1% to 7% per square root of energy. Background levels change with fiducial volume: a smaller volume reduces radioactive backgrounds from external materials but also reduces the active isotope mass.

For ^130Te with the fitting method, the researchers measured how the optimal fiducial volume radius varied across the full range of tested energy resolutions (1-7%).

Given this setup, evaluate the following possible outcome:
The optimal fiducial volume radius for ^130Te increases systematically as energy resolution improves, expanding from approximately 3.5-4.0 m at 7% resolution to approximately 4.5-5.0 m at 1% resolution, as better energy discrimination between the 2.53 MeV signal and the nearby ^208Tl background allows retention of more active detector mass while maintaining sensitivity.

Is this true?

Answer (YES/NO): NO